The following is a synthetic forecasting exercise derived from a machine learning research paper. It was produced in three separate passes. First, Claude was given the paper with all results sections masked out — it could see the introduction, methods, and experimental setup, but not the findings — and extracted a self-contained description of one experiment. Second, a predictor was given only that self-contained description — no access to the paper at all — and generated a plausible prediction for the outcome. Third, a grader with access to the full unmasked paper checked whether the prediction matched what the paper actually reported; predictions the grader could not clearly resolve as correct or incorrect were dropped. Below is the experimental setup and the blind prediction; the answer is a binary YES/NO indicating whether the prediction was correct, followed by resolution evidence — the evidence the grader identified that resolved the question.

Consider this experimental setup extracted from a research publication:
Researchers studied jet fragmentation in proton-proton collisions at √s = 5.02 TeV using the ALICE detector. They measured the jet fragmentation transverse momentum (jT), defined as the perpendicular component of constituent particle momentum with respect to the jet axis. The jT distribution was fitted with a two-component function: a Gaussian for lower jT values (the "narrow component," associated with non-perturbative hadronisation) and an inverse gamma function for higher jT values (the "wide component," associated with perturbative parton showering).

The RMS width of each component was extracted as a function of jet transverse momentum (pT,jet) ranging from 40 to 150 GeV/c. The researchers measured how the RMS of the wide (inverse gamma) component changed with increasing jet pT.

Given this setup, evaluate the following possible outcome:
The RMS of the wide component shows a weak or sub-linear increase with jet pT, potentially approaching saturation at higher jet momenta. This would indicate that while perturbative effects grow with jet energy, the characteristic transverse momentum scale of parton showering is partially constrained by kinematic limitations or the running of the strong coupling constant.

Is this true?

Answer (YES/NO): NO